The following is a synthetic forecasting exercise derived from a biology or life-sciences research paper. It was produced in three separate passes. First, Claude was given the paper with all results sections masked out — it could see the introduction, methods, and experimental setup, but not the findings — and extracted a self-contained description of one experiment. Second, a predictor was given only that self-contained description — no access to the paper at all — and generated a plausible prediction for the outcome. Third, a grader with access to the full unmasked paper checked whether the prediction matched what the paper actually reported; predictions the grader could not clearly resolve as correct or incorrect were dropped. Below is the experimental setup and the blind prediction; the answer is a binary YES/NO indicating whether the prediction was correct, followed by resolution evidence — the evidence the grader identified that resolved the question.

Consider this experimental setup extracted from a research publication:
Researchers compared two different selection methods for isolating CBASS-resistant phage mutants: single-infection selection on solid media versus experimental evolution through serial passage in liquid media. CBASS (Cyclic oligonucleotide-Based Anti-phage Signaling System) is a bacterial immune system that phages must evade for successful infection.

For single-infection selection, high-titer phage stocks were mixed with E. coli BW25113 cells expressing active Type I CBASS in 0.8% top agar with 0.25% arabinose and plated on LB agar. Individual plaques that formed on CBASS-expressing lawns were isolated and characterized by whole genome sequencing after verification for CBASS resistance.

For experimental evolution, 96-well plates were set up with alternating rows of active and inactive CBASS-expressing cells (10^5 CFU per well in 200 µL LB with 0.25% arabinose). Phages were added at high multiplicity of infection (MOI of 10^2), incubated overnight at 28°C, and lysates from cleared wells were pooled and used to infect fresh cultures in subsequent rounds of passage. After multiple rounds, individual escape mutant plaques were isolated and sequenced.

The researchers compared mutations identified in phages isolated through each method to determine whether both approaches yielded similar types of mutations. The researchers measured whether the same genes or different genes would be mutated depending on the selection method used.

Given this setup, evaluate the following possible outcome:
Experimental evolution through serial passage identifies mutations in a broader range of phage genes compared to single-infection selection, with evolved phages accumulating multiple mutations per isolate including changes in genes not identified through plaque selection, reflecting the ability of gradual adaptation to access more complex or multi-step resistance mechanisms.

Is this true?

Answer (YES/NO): NO